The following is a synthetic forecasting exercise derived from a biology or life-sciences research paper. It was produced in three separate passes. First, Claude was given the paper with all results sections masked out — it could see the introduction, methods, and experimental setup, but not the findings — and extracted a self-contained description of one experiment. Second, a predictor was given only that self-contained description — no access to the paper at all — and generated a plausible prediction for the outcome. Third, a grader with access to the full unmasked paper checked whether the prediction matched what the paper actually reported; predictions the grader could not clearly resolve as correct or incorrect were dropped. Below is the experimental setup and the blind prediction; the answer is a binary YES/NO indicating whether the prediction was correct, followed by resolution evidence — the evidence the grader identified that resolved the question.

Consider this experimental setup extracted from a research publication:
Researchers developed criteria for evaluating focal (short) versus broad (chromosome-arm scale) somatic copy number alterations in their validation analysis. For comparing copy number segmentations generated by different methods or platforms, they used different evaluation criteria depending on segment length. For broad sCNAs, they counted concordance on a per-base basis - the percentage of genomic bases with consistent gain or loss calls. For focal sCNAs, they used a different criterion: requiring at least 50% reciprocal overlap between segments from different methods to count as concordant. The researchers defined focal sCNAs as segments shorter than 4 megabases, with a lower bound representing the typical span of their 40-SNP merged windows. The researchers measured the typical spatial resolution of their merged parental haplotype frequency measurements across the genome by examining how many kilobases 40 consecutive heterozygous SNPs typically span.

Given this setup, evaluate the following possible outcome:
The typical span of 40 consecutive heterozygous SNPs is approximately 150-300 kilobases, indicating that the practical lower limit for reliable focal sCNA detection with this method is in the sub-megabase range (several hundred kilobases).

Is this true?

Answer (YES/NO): NO